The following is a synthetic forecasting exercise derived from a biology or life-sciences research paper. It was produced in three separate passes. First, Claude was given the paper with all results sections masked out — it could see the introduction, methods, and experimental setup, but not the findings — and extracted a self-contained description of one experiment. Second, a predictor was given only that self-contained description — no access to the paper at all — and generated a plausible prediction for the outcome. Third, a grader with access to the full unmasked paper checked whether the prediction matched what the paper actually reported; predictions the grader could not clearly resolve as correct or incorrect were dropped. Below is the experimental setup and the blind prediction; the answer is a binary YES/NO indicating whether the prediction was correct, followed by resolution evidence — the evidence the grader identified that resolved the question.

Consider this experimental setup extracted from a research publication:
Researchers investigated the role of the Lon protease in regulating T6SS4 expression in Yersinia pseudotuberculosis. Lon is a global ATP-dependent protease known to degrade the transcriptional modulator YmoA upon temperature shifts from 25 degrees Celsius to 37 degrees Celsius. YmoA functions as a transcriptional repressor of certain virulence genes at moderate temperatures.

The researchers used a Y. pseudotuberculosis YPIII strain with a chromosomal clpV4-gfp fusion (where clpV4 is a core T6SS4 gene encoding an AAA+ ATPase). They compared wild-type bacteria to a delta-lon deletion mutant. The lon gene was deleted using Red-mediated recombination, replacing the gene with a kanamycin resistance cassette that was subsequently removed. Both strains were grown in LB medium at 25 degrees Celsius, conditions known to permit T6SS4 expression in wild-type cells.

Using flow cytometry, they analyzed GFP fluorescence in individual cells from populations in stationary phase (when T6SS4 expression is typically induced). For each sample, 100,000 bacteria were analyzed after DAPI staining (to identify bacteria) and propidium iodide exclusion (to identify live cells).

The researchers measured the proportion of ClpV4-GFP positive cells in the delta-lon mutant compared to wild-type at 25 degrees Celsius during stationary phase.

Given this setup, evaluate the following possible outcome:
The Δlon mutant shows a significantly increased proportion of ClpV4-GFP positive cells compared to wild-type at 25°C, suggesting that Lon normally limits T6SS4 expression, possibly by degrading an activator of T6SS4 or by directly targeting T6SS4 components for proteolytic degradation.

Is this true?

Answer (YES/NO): YES